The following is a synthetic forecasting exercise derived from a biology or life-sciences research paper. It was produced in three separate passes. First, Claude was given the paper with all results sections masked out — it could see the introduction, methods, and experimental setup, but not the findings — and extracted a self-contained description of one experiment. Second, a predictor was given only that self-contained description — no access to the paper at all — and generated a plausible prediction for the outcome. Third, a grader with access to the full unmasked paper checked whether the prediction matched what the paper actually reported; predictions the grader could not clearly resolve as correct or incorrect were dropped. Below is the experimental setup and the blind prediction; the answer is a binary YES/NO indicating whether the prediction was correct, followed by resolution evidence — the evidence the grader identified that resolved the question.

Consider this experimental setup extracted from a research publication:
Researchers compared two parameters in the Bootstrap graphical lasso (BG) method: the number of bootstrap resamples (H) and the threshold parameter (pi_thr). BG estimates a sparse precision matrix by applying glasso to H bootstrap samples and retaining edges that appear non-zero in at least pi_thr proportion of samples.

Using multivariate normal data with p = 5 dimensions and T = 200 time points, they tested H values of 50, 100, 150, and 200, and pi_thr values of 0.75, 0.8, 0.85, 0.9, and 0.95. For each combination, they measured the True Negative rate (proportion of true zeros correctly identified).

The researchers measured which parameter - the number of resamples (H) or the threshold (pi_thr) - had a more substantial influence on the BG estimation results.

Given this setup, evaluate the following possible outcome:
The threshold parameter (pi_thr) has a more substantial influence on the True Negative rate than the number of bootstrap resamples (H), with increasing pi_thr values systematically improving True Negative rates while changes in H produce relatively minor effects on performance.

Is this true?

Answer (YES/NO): YES